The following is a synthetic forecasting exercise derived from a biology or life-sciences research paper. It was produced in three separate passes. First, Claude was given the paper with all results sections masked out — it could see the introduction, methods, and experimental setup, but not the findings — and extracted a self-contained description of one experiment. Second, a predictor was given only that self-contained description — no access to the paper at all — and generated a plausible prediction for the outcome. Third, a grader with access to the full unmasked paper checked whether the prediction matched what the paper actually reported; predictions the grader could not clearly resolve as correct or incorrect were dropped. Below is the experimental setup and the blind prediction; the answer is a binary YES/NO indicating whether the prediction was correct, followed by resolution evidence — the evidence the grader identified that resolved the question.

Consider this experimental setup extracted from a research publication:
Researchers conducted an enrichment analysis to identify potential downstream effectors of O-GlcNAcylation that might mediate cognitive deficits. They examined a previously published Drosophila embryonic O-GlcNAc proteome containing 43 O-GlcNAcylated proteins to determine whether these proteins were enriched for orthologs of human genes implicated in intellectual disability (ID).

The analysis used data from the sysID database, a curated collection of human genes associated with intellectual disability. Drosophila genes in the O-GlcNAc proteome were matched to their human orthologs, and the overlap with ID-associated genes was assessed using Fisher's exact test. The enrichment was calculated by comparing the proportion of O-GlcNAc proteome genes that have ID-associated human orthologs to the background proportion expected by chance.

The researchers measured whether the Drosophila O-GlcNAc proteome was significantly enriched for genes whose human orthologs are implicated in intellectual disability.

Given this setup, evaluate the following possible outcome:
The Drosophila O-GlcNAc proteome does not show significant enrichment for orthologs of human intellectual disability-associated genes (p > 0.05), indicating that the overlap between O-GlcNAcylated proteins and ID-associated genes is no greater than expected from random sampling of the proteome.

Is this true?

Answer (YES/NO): NO